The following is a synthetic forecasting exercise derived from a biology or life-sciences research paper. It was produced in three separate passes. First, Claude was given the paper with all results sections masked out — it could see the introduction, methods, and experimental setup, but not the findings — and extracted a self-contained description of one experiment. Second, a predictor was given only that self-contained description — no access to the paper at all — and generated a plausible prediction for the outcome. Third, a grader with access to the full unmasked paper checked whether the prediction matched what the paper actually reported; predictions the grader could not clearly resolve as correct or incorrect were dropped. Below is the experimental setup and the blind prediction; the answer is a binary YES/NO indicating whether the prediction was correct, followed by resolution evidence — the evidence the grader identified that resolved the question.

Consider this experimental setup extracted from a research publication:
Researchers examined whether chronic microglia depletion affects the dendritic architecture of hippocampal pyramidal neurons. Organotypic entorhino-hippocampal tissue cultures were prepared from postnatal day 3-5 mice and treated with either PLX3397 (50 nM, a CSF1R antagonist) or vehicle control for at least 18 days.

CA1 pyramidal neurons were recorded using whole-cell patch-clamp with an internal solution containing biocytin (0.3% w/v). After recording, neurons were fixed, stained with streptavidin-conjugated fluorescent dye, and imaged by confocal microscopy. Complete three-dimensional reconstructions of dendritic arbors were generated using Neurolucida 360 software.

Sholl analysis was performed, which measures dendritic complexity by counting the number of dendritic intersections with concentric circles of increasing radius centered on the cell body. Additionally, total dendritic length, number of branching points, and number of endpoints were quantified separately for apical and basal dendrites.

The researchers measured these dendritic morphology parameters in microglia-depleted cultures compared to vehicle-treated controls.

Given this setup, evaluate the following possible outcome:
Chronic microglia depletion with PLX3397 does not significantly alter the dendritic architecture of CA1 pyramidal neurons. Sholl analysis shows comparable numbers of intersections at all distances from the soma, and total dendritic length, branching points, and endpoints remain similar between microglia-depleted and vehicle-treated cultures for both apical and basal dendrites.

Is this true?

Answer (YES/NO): YES